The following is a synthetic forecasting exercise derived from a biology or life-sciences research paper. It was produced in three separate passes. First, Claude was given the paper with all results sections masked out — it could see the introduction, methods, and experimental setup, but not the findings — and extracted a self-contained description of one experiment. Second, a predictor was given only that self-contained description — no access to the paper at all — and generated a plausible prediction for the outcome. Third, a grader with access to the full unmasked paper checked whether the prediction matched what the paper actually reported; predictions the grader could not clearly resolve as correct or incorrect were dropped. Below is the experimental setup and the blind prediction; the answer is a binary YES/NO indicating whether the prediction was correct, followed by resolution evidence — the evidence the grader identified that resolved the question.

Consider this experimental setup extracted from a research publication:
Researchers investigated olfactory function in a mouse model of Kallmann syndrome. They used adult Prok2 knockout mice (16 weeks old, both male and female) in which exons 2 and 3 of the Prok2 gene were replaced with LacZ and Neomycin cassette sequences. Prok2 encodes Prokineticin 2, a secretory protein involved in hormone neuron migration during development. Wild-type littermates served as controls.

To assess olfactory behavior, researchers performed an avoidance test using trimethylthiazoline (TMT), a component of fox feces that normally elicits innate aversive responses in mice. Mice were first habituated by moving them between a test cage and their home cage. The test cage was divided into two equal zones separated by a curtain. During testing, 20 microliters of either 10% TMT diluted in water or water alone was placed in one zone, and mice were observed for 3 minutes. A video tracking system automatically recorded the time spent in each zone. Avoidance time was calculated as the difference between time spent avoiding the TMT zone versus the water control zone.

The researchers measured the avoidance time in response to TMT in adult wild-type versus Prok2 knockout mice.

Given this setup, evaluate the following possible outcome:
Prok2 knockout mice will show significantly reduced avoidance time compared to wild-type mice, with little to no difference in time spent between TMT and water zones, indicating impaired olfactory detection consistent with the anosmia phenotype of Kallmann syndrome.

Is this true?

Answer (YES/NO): NO